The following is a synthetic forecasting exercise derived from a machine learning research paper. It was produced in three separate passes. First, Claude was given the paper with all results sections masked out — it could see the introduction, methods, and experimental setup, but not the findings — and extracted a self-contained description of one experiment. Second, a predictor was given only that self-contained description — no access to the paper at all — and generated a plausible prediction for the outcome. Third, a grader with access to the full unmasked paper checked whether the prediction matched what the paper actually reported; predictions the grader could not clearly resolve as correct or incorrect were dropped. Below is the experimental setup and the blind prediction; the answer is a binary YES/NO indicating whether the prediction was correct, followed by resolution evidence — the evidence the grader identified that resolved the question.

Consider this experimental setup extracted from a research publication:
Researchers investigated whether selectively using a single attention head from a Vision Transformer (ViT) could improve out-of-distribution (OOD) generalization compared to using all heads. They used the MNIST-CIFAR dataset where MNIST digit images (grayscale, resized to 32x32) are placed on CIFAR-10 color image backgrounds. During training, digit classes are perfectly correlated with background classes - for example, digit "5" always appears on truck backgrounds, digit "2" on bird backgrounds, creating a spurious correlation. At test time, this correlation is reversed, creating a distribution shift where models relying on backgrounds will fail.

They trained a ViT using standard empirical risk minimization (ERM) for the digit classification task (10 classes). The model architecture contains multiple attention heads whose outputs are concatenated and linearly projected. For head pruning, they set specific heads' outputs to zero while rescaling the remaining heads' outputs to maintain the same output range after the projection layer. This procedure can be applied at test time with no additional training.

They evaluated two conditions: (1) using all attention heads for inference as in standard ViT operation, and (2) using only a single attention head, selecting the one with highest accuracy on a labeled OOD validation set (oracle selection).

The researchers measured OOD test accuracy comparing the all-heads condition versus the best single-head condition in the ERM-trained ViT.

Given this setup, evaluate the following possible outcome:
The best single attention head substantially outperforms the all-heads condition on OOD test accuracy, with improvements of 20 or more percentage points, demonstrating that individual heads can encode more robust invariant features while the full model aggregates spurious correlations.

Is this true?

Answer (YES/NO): NO